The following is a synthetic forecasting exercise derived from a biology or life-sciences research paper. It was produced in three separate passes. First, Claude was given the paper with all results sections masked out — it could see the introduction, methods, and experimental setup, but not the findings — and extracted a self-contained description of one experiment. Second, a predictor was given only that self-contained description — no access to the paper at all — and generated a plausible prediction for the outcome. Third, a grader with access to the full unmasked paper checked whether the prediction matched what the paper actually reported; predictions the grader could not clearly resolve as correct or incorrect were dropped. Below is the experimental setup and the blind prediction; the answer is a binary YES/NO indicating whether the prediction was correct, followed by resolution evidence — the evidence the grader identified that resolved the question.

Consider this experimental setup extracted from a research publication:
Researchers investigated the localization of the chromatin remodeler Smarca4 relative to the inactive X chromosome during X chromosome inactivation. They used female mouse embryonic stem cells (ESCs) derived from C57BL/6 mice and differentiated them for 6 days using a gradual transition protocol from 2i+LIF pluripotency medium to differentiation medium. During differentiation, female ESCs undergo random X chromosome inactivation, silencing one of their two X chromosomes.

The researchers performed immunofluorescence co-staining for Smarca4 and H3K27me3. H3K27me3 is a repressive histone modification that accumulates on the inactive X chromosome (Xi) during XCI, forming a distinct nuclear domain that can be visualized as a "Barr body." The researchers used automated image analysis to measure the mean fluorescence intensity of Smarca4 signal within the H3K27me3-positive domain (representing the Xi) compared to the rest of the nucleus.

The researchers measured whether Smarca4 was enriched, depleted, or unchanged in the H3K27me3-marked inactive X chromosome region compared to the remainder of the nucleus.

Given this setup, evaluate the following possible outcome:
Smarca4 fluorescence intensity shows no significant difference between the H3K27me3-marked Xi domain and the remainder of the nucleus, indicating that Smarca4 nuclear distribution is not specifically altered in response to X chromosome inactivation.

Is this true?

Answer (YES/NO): NO